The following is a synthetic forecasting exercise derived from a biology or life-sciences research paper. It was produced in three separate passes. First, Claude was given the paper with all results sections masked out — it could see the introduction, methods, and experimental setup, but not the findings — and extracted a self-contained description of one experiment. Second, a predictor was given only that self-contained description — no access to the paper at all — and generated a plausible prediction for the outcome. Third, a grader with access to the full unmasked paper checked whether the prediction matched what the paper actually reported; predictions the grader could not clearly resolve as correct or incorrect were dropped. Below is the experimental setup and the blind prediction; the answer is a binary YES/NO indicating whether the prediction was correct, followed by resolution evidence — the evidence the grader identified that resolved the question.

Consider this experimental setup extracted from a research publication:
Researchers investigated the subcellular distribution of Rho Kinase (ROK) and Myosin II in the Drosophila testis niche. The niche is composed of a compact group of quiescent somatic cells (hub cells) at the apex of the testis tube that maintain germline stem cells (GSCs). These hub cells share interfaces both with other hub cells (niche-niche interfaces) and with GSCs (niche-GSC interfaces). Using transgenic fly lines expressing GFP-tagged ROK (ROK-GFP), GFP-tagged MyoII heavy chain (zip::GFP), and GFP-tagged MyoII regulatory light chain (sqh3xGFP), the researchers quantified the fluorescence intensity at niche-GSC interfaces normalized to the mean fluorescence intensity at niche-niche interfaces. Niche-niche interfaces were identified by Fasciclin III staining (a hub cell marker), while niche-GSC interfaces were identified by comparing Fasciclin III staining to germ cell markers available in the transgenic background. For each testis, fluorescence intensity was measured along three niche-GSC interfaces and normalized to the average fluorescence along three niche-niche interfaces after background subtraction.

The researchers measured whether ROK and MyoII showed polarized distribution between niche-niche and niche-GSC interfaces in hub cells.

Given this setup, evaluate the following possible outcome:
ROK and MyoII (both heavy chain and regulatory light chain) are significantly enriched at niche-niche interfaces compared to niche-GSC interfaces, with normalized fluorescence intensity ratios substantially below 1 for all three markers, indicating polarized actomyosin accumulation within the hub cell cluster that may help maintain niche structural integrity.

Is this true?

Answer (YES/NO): NO